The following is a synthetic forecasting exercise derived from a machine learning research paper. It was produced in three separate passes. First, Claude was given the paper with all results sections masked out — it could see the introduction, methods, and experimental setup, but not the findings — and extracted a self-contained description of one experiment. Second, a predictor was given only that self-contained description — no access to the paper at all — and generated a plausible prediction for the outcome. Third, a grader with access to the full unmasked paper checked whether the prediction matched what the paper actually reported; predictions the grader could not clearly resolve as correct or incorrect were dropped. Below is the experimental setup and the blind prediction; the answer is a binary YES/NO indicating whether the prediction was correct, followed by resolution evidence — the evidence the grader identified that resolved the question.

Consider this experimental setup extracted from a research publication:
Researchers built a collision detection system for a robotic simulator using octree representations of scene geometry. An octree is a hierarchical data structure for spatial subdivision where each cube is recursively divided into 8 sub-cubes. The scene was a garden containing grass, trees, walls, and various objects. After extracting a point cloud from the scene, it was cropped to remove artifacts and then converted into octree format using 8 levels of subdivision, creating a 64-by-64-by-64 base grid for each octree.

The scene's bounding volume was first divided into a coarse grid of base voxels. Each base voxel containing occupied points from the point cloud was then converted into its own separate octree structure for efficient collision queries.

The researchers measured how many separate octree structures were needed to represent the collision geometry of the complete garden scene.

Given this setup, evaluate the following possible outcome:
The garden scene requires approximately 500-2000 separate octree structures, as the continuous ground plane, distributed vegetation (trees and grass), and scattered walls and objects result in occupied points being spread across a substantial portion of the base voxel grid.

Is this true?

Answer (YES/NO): NO